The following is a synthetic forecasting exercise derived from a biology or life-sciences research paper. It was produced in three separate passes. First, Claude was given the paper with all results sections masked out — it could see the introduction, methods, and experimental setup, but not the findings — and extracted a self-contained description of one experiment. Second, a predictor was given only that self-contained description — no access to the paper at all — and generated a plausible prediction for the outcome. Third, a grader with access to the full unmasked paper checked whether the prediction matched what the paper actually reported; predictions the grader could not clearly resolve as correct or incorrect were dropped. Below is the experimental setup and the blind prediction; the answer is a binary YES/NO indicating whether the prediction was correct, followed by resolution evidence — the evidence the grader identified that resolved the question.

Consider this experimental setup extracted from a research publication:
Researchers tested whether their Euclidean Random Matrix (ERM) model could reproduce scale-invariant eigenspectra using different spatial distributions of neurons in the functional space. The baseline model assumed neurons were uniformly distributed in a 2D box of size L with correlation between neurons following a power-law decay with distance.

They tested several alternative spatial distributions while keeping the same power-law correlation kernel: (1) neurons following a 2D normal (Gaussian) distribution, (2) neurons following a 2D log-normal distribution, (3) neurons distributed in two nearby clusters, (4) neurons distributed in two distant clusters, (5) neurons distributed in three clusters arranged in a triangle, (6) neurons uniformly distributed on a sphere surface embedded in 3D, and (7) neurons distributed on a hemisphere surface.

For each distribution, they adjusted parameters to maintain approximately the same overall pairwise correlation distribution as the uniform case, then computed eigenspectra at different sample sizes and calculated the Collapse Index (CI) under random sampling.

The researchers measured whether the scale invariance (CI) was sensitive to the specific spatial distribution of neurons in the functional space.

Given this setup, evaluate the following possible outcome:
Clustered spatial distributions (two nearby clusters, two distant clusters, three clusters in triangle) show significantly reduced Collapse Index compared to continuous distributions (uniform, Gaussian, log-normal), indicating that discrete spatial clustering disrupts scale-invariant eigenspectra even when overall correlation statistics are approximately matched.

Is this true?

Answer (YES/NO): NO